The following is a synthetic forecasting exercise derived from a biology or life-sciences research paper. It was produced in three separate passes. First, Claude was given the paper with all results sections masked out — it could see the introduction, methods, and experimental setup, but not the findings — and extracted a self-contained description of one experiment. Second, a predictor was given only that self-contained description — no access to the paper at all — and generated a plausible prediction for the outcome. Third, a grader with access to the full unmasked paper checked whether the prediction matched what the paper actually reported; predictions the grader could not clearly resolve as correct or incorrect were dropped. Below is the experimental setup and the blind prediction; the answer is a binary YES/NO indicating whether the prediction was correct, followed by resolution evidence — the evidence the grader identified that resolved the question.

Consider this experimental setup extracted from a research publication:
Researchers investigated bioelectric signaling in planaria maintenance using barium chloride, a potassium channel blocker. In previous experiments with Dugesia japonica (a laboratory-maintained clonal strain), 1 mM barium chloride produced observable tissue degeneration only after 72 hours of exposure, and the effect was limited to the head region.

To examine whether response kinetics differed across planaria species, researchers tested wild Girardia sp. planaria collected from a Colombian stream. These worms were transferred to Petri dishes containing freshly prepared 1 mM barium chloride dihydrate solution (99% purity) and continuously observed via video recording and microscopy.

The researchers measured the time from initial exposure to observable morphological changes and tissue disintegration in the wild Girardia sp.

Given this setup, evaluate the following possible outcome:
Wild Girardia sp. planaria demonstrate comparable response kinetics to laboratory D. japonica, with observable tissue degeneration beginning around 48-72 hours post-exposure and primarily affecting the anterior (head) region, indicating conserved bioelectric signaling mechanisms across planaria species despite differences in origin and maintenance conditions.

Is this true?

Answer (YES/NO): NO